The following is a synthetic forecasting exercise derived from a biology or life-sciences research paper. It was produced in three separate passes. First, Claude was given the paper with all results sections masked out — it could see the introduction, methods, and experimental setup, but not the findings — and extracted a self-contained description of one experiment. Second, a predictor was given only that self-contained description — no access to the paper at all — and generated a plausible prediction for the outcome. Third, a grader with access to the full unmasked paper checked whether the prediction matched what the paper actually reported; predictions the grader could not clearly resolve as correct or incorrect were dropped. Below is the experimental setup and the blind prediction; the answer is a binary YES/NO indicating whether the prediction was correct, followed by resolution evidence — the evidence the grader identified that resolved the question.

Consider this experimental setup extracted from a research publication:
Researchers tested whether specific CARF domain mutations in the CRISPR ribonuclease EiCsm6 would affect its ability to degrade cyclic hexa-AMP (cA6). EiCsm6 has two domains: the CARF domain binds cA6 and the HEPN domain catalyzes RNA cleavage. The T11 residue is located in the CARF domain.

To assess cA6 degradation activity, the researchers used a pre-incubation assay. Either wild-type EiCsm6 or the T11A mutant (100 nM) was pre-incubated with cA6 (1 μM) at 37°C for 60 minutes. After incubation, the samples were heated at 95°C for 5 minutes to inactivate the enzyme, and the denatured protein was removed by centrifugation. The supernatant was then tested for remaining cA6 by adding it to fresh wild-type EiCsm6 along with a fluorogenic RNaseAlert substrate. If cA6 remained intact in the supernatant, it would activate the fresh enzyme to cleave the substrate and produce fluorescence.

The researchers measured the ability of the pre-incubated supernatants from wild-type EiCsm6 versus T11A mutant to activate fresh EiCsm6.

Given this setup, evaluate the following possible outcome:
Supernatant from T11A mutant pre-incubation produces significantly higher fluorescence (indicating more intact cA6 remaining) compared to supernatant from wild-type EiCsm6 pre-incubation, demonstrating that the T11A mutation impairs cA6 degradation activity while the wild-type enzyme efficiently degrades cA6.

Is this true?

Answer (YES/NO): YES